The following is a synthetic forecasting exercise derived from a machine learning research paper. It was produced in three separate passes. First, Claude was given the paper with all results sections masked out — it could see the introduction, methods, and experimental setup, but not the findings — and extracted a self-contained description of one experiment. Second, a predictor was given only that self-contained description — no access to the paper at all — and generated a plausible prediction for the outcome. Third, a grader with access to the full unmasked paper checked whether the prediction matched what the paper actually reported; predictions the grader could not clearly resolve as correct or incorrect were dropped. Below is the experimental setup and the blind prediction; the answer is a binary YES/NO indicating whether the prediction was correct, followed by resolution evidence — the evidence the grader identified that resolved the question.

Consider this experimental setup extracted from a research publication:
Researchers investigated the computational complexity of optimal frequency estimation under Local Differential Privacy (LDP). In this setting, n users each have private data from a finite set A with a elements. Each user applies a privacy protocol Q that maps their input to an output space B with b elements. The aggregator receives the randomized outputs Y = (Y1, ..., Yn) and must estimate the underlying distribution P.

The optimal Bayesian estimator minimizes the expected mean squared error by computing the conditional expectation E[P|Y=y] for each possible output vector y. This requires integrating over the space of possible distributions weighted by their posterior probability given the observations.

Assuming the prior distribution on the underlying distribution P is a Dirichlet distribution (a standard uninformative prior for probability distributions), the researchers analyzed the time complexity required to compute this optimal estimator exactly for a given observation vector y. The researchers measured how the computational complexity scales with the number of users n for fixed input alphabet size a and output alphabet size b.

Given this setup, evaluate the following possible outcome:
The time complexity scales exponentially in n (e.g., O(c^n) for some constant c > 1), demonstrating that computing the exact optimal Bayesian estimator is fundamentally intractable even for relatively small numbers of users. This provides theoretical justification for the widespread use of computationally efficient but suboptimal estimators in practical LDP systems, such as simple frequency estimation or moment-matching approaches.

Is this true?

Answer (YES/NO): NO